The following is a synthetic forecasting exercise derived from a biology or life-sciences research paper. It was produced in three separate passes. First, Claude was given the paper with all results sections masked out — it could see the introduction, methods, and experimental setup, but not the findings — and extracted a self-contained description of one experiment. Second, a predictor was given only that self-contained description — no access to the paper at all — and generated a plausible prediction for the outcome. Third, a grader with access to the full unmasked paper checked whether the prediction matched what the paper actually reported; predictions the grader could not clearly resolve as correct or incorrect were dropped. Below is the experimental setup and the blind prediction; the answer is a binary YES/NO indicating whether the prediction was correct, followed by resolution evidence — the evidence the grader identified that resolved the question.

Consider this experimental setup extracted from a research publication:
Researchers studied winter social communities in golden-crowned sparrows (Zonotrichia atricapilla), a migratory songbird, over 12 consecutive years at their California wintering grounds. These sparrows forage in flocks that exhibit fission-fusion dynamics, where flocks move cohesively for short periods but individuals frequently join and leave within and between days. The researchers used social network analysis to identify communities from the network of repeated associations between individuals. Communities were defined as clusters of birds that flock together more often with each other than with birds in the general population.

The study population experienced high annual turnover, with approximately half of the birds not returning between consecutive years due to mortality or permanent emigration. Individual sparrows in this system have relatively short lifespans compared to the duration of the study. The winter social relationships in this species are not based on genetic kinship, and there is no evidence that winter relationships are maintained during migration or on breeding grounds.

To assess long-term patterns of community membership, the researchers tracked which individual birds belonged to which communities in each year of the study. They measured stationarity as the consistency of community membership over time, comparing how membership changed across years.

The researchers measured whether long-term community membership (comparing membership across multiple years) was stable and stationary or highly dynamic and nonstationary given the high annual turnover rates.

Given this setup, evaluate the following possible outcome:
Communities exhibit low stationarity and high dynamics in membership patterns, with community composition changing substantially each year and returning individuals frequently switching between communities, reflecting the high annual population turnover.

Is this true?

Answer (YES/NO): NO